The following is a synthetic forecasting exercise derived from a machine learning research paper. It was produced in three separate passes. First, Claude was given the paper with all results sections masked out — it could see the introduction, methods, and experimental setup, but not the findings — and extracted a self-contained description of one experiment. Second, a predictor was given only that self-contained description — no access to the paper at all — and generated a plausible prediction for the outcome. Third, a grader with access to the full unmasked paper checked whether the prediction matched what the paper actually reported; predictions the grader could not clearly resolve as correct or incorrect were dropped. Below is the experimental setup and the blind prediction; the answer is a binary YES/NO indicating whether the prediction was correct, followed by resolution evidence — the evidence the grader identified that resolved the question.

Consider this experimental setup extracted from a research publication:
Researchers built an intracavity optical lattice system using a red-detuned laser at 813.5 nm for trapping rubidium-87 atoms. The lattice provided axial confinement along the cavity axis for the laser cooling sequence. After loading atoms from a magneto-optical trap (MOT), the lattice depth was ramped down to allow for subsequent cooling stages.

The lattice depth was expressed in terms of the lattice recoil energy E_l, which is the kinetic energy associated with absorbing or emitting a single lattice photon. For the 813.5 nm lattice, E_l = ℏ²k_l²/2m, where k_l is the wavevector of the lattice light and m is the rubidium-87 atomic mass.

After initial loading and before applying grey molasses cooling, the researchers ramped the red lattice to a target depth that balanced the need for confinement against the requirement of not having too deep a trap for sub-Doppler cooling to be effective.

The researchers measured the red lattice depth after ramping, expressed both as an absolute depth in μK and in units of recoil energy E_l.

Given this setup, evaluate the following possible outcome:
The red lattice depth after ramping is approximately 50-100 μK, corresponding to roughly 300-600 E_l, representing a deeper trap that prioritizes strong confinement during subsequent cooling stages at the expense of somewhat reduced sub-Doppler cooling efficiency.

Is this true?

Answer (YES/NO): NO